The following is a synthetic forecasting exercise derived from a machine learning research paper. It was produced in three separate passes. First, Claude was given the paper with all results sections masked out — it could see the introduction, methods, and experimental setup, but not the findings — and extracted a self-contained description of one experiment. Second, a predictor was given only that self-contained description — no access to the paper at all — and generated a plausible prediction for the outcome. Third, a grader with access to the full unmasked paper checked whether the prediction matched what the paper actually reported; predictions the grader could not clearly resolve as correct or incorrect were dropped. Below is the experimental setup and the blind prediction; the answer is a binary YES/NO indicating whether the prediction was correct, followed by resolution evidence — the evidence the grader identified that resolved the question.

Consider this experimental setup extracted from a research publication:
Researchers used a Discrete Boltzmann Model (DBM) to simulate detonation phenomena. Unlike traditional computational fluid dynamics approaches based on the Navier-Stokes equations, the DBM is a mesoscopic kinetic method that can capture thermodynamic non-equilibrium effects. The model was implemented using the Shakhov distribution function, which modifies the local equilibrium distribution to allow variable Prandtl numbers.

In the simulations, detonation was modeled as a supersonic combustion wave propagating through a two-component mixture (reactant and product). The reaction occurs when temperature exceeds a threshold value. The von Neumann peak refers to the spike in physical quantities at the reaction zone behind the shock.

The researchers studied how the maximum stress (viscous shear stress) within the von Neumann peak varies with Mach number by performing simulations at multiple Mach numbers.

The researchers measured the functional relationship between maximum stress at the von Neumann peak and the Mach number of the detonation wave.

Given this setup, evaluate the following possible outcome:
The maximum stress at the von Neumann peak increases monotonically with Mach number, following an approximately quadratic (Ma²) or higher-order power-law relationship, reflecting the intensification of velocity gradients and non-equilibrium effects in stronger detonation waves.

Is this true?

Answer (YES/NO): YES